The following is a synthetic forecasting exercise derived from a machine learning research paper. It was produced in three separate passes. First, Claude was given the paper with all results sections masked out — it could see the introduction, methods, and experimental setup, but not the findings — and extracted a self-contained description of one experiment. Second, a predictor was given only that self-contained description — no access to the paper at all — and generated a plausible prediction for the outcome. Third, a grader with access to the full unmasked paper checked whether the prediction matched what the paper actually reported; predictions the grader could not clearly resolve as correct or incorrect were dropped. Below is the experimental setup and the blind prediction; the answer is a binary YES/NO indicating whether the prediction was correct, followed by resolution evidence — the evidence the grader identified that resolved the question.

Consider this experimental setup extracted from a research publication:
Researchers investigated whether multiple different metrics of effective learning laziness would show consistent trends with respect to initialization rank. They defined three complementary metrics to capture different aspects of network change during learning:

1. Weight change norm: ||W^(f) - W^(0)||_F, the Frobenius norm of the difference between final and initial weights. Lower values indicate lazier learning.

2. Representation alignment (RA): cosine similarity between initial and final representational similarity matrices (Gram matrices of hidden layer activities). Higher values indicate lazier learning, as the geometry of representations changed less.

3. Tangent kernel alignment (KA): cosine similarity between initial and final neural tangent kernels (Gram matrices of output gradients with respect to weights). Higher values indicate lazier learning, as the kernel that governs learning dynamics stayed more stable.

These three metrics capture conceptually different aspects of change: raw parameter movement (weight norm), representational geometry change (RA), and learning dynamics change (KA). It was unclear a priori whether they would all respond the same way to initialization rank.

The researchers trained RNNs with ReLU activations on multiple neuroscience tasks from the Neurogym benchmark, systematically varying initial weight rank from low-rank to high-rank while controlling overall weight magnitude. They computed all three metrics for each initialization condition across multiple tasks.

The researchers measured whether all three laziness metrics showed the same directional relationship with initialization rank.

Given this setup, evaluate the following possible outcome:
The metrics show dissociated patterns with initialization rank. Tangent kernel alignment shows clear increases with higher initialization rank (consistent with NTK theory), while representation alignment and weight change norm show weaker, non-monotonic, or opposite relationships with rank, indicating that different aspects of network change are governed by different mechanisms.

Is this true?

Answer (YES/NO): NO